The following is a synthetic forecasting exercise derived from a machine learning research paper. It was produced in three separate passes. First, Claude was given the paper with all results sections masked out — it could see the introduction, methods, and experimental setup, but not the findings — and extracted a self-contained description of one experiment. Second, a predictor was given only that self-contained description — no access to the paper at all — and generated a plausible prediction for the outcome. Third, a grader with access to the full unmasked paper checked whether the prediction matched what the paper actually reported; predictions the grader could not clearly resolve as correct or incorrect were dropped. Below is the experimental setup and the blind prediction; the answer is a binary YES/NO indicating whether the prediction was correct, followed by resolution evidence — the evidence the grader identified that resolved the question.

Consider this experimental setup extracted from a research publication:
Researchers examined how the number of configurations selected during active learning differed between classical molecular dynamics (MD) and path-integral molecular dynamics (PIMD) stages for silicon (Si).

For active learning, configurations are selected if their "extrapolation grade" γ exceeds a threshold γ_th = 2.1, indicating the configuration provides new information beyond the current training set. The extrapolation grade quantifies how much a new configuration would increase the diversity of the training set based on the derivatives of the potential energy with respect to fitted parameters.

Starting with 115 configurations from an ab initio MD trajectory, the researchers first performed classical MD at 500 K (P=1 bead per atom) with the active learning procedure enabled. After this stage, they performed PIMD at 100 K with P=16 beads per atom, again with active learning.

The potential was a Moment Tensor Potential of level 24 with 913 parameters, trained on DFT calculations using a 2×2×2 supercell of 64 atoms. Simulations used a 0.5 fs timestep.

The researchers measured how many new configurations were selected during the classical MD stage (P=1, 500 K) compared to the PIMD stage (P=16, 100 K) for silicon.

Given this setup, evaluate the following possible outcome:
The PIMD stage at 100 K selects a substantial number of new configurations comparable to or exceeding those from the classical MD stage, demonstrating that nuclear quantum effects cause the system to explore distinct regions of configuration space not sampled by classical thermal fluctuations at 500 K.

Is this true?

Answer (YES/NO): NO